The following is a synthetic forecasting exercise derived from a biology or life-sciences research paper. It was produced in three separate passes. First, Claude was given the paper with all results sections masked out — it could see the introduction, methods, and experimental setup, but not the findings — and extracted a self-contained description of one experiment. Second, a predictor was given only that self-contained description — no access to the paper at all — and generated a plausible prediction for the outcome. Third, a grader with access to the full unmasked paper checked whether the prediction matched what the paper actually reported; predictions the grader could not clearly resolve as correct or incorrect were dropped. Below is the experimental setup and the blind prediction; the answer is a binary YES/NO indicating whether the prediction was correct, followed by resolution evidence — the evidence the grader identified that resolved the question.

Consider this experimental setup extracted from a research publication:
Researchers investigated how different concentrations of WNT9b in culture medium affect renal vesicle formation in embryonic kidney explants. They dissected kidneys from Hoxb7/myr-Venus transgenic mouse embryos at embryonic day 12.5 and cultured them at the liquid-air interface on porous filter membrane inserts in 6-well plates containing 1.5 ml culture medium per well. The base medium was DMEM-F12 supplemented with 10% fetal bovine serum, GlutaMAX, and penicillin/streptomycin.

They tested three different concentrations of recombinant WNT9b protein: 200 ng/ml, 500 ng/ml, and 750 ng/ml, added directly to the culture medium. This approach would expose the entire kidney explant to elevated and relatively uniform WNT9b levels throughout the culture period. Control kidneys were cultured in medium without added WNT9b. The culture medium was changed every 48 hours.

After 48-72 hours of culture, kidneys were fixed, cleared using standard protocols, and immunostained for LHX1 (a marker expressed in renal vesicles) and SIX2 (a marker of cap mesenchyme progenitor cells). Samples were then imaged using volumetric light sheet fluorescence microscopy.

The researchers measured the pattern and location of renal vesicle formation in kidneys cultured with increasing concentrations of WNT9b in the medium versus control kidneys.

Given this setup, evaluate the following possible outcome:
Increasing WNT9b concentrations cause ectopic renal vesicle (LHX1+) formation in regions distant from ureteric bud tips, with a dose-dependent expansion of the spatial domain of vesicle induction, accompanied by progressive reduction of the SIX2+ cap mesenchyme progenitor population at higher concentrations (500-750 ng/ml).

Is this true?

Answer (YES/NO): NO